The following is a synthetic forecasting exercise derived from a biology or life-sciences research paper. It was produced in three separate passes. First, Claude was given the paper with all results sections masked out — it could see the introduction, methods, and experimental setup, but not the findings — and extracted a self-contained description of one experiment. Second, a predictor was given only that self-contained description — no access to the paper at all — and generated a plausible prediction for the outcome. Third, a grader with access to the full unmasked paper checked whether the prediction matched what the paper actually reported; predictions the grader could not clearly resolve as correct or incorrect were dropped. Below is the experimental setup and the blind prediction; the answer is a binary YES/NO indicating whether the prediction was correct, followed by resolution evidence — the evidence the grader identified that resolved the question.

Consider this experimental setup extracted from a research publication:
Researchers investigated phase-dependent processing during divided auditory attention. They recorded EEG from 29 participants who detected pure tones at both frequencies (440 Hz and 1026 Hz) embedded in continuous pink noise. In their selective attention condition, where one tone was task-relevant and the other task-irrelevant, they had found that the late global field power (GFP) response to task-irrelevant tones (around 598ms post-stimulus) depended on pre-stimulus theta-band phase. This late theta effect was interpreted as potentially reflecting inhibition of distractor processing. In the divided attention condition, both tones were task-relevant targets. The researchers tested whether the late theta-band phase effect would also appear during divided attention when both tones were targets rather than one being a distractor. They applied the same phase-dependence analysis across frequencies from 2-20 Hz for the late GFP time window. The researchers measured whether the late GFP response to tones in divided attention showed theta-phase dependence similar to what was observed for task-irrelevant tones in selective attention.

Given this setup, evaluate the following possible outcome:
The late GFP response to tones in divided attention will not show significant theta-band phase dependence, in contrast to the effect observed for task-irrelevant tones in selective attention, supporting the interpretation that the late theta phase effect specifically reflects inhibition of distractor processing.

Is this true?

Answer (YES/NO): YES